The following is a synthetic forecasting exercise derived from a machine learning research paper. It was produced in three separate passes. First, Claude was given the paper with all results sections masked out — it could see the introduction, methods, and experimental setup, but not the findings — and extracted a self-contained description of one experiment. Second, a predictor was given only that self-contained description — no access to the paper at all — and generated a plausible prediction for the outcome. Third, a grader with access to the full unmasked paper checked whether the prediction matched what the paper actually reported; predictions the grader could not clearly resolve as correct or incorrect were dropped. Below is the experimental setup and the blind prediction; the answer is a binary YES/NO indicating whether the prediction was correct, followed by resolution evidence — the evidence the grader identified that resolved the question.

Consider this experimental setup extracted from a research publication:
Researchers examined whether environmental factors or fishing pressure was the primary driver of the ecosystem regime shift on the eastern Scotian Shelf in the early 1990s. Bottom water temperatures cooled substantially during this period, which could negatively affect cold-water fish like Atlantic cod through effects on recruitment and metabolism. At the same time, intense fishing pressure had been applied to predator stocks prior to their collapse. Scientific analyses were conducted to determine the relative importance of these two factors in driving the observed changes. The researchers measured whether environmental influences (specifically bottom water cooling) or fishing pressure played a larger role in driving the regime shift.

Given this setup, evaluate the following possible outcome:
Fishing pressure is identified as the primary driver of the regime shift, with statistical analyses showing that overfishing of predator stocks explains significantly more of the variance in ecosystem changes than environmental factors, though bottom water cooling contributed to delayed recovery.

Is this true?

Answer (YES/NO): NO